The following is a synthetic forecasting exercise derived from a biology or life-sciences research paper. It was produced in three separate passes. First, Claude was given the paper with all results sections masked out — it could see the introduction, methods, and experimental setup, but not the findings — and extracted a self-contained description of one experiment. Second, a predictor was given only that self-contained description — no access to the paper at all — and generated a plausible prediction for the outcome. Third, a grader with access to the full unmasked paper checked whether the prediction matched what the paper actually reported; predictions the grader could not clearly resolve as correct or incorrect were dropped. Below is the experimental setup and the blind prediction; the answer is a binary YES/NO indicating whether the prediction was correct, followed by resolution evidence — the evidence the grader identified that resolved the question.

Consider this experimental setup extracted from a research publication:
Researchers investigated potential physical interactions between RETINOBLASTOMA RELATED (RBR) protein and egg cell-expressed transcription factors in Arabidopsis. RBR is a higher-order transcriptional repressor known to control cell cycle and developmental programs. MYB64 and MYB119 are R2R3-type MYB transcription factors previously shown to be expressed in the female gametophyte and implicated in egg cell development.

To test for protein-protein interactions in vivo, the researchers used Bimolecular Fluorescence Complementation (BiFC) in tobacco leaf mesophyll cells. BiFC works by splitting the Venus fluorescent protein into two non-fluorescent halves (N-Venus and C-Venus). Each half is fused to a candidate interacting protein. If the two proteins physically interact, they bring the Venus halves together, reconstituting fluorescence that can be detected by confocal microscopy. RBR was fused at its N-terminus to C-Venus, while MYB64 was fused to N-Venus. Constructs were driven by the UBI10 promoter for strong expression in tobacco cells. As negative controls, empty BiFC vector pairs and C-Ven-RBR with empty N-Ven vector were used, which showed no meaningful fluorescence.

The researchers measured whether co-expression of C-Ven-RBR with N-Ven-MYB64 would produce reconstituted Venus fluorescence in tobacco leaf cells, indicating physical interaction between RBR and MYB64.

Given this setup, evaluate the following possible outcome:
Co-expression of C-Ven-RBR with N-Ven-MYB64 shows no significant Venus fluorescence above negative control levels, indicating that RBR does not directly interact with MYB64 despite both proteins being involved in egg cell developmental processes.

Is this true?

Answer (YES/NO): NO